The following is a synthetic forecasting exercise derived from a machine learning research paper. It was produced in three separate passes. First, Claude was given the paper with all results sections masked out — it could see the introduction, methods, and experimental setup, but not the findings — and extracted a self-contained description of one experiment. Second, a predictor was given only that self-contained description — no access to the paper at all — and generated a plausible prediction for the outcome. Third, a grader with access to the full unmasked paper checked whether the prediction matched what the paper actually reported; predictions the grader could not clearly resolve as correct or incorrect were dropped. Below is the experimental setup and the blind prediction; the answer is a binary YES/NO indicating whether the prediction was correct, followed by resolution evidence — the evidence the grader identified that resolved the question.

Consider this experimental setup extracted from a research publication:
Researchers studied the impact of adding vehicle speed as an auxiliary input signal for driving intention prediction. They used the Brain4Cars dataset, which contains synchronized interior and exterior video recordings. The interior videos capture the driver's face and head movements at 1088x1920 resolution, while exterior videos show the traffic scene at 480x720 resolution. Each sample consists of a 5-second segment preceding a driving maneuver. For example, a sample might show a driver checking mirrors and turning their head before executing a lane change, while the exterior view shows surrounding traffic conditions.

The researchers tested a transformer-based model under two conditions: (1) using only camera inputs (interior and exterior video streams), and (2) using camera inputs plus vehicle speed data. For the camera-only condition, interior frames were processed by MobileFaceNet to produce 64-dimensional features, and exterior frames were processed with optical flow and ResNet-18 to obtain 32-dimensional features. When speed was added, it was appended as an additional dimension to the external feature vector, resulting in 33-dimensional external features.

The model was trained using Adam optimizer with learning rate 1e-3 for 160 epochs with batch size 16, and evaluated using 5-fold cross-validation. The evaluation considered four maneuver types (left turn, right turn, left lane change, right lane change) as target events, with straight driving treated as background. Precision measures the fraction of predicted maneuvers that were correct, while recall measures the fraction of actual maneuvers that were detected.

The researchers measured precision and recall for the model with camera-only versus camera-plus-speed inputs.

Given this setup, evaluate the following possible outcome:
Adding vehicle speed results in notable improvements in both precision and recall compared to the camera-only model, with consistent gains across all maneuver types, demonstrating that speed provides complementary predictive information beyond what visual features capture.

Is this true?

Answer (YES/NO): NO